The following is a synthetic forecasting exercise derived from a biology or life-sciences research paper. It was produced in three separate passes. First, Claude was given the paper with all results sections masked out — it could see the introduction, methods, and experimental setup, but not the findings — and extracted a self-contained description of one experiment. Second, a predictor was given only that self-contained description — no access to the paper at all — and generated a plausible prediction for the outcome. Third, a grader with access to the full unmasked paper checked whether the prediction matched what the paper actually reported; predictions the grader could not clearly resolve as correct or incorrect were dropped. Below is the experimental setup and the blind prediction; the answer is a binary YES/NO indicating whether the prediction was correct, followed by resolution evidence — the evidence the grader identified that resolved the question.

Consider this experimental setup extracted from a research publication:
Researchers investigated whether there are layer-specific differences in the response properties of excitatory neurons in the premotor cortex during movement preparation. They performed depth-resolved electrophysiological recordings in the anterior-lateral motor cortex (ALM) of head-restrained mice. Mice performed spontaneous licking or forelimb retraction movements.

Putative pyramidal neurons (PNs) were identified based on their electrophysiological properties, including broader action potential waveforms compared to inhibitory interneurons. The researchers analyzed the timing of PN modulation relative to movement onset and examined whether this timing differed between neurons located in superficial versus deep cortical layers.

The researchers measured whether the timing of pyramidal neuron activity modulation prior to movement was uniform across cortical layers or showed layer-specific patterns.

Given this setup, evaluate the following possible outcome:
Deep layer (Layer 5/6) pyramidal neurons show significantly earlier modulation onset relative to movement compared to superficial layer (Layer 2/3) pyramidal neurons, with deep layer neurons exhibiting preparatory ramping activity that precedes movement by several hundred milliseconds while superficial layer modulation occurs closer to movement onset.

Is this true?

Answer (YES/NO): YES